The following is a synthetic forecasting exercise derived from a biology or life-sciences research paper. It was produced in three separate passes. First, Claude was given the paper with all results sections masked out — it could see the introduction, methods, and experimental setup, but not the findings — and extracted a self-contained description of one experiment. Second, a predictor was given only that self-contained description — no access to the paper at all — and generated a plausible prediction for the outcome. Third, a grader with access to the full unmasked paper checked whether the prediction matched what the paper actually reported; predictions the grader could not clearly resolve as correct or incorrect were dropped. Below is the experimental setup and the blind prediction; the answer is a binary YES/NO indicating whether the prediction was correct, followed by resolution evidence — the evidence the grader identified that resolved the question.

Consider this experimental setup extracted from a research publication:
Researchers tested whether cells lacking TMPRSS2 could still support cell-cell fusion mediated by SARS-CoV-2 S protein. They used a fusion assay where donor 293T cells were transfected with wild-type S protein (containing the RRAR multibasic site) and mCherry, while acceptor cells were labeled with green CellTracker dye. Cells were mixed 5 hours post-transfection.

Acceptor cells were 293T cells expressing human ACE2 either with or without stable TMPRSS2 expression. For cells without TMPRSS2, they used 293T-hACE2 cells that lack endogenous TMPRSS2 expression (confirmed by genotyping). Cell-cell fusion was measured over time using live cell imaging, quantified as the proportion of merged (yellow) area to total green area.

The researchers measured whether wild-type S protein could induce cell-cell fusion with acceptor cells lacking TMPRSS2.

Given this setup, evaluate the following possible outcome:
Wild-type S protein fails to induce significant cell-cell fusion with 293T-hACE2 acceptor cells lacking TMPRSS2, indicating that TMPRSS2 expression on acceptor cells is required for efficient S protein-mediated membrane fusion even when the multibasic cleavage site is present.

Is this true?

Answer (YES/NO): YES